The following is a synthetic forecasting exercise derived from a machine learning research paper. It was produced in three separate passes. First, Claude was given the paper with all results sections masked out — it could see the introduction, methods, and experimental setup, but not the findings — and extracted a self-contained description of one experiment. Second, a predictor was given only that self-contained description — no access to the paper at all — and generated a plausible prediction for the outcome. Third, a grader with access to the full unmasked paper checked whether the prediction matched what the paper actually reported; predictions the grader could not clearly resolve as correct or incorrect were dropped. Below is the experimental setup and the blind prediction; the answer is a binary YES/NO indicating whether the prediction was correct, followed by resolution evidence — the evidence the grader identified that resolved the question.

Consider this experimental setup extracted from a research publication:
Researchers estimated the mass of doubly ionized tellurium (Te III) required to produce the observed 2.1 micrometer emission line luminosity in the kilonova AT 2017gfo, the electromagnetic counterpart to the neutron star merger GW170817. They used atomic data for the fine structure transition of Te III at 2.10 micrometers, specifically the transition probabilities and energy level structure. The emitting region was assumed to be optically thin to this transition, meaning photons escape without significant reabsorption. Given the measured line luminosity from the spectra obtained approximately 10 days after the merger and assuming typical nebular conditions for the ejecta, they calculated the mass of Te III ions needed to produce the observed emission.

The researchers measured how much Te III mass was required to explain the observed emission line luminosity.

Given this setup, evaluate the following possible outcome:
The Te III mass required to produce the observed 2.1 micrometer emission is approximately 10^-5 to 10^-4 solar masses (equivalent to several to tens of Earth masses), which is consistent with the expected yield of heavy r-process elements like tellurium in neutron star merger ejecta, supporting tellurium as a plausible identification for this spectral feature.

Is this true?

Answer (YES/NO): NO